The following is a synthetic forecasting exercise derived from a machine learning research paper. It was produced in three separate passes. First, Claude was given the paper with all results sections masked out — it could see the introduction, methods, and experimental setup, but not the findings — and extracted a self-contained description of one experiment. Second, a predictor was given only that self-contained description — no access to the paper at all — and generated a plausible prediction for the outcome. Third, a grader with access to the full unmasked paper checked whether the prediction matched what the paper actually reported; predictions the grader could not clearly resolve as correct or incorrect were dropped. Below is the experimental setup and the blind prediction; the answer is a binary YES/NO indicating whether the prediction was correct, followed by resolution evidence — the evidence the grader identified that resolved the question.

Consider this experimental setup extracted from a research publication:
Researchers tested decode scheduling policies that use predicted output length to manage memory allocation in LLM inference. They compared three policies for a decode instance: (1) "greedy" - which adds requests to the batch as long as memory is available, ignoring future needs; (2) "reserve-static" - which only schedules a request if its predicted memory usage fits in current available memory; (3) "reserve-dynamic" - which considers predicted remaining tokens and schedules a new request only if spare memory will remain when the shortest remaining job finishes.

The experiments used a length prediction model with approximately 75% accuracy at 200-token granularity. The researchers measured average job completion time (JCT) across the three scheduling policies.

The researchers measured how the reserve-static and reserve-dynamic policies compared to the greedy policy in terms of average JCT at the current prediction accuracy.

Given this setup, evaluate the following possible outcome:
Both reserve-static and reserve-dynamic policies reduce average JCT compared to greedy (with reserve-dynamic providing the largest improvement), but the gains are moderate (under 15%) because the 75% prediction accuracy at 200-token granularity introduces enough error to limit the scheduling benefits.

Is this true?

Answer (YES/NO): NO